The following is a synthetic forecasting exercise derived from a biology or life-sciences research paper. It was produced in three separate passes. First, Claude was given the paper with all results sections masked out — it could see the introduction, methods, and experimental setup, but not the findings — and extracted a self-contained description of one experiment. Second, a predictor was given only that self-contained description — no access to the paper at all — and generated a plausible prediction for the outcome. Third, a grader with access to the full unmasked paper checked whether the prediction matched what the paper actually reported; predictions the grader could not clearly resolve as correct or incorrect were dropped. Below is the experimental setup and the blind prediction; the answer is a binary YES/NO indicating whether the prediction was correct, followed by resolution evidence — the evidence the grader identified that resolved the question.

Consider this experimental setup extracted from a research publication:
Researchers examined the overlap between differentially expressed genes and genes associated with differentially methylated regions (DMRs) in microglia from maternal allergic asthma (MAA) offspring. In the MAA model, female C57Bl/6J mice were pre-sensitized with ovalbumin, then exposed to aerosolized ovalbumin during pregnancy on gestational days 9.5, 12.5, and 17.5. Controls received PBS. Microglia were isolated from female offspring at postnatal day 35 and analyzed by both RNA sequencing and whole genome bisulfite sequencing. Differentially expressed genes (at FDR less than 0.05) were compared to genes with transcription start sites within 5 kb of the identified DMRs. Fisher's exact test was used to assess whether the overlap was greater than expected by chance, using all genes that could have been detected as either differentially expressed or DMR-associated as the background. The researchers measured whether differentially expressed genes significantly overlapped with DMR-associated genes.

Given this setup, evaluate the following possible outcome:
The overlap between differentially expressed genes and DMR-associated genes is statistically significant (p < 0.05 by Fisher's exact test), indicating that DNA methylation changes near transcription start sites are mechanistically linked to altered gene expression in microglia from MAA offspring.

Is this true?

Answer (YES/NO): NO